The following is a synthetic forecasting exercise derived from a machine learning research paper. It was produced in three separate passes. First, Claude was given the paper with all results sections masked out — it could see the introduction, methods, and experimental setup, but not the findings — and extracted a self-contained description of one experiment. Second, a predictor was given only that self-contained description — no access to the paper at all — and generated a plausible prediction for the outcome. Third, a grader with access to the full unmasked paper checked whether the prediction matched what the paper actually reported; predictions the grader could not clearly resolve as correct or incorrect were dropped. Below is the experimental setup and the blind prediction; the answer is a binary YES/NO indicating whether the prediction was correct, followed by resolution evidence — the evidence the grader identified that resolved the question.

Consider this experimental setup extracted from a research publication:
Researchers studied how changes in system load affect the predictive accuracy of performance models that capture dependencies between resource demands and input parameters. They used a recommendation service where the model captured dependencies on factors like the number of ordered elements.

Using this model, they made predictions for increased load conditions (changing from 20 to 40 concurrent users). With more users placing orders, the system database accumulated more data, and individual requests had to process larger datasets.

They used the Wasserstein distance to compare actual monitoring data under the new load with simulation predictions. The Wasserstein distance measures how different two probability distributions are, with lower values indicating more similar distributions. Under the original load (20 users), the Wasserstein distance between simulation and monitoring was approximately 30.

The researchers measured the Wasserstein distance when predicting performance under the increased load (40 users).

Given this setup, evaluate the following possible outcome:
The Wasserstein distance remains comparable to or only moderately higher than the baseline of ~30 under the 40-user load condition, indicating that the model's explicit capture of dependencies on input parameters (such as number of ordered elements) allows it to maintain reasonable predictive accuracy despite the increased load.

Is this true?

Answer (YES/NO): YES